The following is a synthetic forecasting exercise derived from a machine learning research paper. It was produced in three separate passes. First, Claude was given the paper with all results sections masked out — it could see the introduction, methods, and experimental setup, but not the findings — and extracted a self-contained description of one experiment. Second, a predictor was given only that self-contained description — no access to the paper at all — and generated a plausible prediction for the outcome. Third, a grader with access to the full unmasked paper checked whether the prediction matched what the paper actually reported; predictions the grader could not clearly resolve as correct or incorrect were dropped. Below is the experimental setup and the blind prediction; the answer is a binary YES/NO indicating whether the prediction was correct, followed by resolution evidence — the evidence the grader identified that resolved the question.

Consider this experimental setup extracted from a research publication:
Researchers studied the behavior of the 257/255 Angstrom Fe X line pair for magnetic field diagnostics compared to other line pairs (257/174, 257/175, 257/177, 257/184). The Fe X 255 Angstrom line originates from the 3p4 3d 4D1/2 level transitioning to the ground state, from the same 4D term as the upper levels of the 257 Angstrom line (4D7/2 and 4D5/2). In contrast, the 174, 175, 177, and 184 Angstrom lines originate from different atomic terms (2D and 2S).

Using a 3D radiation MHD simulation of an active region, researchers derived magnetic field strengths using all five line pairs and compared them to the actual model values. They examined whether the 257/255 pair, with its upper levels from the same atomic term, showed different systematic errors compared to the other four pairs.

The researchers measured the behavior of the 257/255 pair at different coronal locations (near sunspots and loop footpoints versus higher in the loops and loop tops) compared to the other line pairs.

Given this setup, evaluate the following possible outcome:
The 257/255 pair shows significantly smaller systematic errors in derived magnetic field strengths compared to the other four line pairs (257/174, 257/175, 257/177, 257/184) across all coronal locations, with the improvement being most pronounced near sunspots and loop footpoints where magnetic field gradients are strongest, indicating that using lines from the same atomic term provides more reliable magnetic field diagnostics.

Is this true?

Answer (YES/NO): NO